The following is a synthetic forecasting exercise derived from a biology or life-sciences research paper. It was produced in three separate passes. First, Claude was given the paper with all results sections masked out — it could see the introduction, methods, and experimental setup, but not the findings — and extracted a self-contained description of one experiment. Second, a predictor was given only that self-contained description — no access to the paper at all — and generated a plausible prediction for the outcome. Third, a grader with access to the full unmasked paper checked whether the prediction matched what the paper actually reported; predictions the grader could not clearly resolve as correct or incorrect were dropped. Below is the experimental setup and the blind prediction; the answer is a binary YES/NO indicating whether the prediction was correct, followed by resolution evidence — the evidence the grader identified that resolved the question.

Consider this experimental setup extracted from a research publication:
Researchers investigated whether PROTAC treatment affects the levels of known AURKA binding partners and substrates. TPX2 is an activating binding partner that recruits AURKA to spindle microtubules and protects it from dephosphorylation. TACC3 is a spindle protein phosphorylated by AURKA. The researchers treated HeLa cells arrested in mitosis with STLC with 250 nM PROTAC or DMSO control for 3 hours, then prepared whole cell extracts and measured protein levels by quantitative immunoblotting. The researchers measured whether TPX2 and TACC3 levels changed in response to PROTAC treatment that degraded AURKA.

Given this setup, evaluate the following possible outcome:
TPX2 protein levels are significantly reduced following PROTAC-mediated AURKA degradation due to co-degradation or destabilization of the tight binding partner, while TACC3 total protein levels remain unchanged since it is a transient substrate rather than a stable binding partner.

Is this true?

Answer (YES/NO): NO